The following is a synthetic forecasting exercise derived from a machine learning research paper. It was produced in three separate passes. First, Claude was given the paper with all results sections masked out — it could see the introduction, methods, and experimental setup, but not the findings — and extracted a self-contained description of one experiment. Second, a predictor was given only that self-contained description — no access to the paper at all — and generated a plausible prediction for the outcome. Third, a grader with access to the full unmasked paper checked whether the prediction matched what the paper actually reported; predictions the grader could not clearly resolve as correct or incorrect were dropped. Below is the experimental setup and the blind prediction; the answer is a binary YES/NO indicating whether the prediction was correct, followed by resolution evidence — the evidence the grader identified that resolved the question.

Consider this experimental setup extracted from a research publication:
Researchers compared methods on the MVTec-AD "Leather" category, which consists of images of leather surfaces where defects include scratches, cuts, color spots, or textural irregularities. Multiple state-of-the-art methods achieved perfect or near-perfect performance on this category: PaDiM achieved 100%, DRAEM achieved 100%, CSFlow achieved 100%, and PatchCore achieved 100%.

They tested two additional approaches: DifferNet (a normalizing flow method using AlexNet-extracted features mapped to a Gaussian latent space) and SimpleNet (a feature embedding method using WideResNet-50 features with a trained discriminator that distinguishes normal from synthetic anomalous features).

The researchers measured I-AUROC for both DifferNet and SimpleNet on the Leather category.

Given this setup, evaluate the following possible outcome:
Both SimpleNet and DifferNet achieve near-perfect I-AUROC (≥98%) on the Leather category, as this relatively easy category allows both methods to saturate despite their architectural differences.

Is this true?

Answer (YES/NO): NO